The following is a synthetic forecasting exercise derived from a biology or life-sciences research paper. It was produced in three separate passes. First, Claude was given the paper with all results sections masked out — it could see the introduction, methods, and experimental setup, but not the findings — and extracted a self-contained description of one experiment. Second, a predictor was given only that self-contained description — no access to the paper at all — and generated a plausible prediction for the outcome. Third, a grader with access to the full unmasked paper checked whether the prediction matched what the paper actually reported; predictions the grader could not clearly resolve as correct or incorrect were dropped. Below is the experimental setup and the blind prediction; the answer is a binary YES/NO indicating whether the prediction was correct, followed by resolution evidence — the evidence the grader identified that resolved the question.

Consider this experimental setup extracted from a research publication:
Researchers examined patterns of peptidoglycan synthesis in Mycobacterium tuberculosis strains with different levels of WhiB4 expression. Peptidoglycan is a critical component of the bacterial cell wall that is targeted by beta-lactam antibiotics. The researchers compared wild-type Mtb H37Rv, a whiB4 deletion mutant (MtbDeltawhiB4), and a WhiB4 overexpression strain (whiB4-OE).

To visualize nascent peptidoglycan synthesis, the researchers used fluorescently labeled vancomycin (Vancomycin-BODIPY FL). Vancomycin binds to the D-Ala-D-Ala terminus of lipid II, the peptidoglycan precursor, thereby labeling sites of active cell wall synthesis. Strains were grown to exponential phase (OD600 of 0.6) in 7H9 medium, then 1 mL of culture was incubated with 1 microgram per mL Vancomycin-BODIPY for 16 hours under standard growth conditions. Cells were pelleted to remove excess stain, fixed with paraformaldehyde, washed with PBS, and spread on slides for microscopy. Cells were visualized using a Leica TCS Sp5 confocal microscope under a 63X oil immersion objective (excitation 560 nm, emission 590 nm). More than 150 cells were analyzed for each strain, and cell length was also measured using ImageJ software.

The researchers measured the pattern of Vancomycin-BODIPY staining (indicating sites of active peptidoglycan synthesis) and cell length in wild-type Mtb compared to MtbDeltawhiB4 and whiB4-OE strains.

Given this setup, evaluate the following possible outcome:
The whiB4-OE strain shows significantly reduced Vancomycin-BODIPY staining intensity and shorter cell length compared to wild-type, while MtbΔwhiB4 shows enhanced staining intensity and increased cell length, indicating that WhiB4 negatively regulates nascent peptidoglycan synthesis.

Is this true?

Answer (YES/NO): NO